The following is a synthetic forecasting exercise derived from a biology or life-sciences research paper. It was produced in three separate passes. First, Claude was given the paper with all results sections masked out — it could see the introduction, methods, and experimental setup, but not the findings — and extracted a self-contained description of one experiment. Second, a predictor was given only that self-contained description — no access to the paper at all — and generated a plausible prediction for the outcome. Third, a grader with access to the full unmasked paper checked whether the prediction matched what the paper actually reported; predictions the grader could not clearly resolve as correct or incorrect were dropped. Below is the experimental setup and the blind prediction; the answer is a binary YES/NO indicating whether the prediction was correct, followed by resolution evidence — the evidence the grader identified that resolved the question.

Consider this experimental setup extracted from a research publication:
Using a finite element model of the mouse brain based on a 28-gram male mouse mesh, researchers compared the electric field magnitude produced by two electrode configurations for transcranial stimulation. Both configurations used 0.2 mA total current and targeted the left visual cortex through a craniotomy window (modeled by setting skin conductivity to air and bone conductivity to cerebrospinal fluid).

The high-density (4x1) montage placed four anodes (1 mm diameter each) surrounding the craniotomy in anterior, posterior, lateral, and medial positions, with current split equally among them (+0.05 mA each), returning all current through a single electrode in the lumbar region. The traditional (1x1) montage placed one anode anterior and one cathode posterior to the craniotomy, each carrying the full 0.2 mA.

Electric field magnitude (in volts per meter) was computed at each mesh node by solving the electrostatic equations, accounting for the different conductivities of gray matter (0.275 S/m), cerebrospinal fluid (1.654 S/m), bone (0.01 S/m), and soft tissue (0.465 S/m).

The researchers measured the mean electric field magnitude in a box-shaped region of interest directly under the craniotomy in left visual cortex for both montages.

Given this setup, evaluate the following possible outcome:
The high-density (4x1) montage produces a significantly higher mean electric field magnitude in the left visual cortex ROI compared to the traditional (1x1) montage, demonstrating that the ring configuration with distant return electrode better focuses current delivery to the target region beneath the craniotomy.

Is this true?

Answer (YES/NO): NO